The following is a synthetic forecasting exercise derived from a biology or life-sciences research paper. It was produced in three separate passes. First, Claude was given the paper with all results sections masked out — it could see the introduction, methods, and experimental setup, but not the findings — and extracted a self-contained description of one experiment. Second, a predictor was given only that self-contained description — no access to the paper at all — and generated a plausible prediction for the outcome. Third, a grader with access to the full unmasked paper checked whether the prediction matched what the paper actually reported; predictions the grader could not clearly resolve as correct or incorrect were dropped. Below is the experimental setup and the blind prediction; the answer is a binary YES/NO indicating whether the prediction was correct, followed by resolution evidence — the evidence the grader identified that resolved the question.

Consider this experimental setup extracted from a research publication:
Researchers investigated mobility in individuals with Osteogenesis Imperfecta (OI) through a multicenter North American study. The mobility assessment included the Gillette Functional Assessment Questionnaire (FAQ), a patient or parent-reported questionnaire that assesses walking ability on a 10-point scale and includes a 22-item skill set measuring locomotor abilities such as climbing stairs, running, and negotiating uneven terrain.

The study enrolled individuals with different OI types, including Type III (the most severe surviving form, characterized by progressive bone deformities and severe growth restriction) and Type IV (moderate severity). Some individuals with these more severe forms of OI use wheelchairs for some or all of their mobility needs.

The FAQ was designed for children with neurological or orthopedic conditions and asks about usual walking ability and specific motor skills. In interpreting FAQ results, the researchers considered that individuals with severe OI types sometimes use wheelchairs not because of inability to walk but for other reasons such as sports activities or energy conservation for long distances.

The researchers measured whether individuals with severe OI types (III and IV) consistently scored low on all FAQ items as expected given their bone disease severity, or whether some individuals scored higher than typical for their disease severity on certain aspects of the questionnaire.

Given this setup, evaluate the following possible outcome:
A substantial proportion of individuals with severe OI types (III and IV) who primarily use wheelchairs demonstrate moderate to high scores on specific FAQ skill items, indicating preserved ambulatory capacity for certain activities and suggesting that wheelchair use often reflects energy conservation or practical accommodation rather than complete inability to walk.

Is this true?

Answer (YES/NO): YES